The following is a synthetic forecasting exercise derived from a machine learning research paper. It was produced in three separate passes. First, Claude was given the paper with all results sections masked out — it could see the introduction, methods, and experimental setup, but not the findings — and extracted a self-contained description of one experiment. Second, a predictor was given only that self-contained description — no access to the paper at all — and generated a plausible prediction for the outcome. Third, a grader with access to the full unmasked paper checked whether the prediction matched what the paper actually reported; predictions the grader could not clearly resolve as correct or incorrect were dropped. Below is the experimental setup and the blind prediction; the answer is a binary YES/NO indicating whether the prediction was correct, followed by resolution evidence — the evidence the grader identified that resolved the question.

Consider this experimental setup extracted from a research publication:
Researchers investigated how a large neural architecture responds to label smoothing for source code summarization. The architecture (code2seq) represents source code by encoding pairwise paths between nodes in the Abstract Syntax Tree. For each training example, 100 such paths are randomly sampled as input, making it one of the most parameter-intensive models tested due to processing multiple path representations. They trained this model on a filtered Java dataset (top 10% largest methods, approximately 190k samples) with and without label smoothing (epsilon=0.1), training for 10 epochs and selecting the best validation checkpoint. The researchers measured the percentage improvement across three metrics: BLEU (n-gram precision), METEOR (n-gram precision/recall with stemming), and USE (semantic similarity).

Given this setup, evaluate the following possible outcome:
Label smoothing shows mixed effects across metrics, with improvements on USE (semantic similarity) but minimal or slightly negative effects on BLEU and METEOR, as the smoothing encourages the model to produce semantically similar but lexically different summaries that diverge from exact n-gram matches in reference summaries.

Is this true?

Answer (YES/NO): NO